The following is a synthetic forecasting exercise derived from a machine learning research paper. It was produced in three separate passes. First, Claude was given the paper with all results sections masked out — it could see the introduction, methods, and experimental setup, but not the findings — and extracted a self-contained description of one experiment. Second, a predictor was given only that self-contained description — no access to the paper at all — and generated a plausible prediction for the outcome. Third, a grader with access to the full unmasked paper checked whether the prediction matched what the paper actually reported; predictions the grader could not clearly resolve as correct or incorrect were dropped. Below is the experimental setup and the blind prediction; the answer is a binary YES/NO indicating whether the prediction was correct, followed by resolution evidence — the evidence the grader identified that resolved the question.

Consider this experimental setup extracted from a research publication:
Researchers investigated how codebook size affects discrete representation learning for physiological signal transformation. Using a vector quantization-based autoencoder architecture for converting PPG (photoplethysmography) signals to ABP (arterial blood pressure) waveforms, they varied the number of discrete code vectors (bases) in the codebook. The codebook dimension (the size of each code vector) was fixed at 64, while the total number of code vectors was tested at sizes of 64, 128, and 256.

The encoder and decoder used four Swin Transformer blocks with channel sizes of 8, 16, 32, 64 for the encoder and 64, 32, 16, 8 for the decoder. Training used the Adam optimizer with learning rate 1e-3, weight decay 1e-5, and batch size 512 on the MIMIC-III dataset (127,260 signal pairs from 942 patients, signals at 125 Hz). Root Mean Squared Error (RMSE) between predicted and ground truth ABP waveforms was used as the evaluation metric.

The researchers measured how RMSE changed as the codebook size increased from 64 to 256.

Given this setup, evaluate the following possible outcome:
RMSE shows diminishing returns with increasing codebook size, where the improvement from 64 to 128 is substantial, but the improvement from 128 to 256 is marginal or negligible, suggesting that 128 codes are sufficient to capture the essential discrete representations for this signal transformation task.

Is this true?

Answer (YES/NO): NO